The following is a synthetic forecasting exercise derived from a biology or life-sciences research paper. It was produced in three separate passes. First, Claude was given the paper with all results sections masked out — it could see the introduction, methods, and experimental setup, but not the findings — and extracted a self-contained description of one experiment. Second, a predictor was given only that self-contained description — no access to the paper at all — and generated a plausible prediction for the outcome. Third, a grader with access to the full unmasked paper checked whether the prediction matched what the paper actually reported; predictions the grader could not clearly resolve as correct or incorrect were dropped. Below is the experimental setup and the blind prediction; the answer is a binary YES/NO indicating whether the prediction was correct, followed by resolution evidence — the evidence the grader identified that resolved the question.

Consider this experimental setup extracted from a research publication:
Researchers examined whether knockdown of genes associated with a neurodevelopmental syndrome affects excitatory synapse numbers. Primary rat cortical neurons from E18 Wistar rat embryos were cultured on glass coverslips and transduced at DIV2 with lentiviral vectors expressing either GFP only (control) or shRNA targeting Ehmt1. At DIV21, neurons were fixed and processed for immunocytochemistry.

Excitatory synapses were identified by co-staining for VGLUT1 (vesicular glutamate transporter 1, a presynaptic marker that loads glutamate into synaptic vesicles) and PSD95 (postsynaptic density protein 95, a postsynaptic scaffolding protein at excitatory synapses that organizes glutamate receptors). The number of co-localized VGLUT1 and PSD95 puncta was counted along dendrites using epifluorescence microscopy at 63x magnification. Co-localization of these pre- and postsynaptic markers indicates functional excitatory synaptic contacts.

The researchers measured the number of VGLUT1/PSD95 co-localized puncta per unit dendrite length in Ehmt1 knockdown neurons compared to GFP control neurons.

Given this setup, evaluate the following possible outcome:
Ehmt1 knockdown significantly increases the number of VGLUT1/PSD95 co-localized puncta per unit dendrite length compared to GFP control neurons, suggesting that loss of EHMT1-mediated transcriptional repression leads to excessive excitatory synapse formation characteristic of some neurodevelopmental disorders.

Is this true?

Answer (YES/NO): NO